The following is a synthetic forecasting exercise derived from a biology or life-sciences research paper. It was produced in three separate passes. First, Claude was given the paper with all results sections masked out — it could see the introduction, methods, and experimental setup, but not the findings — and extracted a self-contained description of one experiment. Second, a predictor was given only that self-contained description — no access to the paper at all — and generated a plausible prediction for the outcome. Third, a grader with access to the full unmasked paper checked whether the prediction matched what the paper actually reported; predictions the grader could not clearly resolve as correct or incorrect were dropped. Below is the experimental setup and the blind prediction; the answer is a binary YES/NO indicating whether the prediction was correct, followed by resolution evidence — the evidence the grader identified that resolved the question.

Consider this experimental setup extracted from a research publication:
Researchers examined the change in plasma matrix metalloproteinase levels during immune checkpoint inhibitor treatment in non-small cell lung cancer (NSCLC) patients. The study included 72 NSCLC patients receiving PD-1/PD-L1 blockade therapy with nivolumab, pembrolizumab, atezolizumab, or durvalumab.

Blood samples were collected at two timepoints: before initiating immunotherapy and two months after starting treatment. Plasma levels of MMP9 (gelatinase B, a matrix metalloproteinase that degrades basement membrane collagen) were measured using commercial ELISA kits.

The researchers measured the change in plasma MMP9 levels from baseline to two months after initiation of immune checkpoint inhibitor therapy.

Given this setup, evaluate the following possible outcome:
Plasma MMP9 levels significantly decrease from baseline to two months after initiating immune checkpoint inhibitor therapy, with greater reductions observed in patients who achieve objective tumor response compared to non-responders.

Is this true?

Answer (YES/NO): NO